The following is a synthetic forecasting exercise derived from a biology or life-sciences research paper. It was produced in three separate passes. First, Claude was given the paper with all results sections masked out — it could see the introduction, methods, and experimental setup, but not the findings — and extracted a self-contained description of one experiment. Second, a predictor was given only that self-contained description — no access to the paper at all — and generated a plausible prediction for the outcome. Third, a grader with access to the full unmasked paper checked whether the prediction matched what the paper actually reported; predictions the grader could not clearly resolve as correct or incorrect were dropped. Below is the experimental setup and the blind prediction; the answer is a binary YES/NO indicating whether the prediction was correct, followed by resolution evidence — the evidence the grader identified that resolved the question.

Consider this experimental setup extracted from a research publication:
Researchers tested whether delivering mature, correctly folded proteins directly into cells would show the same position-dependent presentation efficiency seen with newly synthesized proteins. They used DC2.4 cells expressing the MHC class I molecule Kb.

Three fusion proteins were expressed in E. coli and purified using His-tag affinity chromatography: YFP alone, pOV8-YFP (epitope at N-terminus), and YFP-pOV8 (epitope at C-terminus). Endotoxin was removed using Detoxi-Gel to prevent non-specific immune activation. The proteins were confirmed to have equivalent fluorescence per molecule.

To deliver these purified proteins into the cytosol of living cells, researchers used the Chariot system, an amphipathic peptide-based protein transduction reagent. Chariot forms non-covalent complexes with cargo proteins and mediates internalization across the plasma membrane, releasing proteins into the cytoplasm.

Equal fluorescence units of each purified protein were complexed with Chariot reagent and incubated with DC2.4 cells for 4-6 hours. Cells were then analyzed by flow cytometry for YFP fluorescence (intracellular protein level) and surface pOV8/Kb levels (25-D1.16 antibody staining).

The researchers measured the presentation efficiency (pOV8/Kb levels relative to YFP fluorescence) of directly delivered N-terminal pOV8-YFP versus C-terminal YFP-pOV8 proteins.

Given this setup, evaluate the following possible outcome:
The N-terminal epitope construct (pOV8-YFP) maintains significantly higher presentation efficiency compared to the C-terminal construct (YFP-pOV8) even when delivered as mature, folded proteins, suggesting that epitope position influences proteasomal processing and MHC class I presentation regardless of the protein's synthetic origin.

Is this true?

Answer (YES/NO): NO